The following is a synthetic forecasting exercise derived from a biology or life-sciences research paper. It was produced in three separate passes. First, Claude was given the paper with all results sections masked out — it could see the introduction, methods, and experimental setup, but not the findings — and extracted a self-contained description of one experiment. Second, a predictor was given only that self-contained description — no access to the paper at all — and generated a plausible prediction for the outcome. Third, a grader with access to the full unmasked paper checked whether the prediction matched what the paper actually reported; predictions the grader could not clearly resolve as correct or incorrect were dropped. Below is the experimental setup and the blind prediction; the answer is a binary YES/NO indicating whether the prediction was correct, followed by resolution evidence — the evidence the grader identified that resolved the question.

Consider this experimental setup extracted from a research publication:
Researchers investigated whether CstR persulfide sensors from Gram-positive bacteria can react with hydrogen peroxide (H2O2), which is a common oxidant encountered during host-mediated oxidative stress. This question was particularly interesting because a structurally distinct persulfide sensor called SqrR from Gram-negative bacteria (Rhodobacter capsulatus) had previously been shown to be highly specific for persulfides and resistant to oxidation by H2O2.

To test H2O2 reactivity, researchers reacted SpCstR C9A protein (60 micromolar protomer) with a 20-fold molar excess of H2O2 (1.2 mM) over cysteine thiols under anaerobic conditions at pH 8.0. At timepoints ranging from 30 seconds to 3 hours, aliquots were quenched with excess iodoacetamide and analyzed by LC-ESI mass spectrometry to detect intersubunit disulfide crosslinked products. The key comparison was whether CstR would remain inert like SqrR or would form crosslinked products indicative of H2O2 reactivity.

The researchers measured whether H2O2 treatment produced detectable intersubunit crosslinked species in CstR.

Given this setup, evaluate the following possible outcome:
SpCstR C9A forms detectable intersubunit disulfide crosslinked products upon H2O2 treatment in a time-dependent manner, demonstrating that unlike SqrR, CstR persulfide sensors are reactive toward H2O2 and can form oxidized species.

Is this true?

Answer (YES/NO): YES